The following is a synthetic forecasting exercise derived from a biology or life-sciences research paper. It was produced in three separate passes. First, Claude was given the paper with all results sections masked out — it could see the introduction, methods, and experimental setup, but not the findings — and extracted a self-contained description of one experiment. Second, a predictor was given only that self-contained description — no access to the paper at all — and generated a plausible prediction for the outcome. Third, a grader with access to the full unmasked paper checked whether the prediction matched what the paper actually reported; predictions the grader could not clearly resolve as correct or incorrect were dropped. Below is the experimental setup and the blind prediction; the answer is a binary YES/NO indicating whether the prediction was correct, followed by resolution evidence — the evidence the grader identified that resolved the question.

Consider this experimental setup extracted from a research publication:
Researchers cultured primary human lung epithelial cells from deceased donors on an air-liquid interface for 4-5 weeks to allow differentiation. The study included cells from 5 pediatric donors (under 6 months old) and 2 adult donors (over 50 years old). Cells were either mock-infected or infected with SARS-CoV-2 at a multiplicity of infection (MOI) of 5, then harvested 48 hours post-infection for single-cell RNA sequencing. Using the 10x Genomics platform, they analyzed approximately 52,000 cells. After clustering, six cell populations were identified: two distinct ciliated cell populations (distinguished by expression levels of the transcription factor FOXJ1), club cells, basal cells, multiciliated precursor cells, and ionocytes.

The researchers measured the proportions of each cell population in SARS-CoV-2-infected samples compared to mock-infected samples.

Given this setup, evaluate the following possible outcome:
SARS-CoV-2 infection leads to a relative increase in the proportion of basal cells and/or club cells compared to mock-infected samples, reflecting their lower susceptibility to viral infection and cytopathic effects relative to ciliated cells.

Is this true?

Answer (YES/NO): NO